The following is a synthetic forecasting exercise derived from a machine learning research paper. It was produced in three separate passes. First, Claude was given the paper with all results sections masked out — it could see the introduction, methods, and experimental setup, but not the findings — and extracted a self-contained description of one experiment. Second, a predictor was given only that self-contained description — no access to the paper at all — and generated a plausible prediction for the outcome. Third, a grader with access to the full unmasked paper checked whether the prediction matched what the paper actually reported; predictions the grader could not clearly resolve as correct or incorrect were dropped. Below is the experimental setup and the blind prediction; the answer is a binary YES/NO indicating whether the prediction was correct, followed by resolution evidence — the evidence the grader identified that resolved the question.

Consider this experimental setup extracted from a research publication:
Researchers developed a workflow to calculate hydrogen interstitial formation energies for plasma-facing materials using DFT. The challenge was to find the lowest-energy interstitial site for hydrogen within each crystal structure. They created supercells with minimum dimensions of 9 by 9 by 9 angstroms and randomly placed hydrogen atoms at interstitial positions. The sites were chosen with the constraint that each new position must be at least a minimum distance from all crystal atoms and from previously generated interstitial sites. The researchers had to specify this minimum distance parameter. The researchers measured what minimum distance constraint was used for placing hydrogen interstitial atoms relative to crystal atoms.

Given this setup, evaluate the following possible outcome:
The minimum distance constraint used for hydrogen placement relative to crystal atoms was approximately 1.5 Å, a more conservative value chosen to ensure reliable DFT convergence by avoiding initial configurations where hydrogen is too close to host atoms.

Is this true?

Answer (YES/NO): NO